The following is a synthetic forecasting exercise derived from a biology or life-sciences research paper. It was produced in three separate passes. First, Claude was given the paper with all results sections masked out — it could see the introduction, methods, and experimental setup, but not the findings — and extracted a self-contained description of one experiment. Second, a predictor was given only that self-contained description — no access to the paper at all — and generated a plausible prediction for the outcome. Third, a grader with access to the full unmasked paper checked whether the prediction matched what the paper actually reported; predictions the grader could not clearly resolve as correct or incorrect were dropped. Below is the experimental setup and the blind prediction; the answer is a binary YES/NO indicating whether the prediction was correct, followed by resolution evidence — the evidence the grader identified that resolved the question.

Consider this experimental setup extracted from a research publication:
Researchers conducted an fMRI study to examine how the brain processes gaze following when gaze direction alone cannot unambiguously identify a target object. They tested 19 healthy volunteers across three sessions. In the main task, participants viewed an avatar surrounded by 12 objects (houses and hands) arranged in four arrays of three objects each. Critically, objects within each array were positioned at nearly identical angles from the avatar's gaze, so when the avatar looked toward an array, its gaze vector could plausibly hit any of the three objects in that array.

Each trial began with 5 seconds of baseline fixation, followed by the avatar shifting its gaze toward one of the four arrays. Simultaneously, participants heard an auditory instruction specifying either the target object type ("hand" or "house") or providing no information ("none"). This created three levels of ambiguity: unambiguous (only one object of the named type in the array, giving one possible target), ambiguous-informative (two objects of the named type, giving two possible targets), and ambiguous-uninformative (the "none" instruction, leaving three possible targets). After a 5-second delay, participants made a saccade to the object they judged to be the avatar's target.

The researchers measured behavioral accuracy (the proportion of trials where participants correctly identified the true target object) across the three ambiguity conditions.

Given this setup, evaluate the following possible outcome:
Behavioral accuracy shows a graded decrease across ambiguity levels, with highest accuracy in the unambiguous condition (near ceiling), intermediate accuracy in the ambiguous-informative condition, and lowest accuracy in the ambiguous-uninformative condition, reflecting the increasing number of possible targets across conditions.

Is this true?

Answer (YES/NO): YES